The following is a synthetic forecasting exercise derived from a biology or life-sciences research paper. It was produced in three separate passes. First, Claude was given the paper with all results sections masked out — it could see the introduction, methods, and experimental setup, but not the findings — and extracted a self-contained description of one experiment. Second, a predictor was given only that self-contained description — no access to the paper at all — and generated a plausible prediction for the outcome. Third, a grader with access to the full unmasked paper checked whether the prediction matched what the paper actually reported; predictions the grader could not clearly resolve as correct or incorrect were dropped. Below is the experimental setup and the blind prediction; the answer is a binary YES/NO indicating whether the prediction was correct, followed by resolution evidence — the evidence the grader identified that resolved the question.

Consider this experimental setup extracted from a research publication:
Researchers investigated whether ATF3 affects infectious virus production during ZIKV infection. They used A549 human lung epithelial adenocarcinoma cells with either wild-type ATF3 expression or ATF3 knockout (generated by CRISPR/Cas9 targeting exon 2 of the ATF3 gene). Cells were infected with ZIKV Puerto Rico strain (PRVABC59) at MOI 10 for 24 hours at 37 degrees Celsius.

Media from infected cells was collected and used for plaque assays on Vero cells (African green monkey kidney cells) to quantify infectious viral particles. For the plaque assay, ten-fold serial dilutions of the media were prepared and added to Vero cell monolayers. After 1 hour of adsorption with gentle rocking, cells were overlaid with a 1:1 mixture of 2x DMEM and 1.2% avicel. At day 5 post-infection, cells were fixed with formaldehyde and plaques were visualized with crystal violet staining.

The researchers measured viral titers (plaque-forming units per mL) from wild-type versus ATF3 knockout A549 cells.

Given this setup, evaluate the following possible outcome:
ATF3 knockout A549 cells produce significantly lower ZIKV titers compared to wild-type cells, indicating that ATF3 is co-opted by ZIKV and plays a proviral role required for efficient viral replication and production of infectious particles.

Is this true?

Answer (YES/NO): NO